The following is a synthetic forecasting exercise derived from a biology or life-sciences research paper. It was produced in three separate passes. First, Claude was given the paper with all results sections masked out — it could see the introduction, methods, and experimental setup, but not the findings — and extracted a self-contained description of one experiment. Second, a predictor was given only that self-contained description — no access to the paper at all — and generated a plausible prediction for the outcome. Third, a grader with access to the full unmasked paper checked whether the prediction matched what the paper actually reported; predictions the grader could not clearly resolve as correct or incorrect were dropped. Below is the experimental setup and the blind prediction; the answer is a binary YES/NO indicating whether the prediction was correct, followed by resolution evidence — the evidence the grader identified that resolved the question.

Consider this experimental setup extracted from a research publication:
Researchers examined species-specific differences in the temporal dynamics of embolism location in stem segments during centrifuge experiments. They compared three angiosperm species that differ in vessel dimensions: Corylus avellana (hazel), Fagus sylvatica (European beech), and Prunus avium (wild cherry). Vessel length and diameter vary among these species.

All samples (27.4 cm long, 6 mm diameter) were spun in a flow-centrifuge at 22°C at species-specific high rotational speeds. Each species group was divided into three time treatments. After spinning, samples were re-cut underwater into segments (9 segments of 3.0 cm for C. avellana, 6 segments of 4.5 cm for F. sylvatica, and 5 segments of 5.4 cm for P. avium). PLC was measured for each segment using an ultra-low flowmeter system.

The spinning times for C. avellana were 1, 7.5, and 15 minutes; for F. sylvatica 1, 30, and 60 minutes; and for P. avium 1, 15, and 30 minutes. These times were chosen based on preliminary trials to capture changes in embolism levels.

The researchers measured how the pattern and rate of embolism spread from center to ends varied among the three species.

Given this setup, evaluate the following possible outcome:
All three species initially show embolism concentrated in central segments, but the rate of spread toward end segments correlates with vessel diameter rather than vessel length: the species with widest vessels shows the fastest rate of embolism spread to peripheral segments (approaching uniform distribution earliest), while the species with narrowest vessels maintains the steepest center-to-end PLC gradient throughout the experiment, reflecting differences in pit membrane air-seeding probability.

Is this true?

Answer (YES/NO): NO